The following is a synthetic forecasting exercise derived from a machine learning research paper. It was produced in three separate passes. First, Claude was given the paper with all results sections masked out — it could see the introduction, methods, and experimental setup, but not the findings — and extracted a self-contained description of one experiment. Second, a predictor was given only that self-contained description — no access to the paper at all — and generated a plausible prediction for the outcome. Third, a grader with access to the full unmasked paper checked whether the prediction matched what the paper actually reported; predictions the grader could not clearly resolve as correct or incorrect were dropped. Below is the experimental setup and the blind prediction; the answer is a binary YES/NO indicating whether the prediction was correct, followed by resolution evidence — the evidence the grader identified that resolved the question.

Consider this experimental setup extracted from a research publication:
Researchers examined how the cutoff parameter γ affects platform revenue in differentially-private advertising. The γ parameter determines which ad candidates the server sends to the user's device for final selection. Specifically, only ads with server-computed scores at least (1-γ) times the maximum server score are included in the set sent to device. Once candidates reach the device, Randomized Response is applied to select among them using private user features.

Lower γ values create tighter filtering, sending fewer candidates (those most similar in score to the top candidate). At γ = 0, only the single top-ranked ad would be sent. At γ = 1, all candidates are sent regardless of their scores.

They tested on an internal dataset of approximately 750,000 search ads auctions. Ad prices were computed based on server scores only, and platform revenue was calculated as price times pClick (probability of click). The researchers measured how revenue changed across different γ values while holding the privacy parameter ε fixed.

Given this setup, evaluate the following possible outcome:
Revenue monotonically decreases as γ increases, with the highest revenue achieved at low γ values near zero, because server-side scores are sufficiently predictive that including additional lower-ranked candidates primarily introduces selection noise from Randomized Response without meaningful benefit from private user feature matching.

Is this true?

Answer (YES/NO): NO